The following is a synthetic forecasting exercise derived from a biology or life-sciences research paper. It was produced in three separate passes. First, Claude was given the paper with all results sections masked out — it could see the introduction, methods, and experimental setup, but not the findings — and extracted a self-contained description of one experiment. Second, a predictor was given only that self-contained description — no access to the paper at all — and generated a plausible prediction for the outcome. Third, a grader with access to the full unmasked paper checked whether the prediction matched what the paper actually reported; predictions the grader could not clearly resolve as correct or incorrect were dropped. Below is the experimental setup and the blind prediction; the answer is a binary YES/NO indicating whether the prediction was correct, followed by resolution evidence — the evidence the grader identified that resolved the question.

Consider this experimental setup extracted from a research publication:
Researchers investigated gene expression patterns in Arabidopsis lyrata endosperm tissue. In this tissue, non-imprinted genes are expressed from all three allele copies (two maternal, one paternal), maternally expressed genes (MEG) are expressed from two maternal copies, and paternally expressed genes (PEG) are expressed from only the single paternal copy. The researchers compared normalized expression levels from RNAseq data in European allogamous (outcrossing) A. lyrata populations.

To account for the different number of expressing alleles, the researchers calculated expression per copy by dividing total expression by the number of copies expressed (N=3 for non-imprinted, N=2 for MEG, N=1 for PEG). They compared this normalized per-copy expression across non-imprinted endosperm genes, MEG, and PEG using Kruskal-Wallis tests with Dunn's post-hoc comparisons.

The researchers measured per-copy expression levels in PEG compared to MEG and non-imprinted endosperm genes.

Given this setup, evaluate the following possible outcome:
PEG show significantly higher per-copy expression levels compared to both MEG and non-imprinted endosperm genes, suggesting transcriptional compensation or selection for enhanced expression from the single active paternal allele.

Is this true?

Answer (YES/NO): YES